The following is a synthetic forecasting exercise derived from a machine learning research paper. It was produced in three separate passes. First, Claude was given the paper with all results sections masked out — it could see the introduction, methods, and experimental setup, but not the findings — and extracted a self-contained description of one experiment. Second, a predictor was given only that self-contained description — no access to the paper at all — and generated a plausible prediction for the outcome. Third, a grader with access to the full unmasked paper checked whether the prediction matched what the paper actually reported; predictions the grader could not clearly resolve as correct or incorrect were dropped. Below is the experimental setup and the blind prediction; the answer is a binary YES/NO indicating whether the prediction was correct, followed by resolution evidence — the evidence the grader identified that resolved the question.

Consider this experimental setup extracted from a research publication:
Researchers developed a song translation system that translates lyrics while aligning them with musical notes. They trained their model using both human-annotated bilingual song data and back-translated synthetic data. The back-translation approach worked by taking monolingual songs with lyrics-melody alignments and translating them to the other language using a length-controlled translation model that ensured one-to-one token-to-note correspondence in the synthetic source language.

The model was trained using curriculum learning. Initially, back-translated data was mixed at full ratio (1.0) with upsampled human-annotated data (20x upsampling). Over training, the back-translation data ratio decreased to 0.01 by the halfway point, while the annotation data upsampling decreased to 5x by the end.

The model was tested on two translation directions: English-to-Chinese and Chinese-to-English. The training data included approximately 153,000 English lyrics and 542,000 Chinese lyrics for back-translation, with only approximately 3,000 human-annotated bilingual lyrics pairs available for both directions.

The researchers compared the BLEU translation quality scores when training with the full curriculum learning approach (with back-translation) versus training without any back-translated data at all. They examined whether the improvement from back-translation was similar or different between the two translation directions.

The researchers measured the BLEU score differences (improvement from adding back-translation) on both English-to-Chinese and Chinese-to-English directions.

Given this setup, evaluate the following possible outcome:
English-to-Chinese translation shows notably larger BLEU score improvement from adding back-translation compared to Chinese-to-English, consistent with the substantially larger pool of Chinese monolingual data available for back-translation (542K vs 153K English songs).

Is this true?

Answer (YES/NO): NO